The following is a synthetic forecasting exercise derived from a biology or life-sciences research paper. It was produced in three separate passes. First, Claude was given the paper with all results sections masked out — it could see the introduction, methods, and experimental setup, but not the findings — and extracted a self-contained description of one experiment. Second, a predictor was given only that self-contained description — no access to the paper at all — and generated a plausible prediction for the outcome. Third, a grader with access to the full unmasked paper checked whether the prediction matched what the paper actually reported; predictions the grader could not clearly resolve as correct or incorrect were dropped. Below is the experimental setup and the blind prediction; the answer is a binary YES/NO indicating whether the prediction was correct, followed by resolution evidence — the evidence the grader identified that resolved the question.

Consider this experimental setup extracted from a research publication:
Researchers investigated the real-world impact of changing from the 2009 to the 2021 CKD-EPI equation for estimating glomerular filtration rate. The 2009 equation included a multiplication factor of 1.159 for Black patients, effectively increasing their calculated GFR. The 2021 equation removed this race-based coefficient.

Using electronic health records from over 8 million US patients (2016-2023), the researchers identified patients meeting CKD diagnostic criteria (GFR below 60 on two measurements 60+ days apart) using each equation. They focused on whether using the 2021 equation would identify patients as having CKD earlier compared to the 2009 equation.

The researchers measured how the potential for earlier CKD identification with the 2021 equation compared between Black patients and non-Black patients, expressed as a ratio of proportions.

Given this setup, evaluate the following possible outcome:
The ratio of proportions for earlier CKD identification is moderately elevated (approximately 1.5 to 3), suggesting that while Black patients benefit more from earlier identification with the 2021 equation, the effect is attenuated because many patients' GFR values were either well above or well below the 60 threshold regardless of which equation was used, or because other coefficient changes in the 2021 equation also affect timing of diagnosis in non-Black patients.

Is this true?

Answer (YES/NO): NO